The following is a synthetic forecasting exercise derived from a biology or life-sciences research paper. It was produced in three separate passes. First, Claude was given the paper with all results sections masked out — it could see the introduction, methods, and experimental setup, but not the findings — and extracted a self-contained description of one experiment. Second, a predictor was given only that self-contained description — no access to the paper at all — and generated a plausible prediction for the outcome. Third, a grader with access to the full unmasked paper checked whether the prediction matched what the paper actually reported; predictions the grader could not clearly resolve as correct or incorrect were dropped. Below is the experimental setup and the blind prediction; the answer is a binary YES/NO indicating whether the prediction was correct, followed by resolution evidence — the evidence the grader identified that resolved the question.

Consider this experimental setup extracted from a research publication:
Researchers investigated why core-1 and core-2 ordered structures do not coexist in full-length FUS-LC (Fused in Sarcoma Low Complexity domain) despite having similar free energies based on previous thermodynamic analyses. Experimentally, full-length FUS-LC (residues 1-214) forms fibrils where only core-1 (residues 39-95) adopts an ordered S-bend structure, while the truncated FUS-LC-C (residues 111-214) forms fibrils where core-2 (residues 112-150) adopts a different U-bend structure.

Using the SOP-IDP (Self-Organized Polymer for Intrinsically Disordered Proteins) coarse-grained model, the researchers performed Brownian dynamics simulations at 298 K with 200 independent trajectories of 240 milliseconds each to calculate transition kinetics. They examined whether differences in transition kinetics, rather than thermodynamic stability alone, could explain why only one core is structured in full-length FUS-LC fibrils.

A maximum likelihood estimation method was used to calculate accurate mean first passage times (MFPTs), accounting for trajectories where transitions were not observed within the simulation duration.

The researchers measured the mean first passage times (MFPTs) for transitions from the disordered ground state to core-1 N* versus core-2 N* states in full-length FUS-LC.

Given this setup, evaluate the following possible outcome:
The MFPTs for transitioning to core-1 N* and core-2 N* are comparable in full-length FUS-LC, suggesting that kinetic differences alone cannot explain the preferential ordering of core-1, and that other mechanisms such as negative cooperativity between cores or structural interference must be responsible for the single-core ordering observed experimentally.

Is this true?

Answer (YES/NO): NO